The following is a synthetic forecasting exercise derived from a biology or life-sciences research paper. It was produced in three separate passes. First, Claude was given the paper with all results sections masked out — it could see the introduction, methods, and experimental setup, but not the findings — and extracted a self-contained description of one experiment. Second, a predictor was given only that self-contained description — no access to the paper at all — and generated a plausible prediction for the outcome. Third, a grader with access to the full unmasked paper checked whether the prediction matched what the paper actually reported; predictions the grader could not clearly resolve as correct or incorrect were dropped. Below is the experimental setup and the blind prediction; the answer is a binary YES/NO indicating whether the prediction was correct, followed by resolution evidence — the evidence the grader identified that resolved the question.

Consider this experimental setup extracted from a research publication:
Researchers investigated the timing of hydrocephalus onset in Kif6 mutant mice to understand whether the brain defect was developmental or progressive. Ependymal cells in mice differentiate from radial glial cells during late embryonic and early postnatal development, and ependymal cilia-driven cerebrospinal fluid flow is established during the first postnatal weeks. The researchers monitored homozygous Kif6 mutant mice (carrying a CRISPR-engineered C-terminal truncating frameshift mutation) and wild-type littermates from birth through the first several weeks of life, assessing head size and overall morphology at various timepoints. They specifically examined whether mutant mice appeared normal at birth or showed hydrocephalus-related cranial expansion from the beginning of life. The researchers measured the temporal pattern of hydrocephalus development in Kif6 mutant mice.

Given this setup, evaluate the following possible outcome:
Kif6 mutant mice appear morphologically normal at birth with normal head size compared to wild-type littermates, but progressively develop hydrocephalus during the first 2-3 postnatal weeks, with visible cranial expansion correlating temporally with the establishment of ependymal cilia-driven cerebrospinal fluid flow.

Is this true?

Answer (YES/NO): YES